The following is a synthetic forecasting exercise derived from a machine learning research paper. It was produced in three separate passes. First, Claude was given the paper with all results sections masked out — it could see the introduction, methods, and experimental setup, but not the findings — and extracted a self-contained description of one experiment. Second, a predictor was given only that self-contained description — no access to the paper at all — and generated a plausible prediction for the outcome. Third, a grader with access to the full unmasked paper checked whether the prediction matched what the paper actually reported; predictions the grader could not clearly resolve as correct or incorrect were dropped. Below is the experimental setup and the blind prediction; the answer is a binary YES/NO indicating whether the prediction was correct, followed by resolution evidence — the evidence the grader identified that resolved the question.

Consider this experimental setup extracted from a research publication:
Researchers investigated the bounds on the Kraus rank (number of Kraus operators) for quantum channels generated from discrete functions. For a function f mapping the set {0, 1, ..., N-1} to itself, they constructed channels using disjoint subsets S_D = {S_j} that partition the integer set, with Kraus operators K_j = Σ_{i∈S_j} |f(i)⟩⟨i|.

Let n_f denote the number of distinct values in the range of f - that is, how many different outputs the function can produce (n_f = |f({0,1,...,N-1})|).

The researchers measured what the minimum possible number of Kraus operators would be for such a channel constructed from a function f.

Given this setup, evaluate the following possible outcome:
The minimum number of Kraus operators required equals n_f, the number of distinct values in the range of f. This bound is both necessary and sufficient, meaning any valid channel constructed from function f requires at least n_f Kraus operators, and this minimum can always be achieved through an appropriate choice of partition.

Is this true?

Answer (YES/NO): NO